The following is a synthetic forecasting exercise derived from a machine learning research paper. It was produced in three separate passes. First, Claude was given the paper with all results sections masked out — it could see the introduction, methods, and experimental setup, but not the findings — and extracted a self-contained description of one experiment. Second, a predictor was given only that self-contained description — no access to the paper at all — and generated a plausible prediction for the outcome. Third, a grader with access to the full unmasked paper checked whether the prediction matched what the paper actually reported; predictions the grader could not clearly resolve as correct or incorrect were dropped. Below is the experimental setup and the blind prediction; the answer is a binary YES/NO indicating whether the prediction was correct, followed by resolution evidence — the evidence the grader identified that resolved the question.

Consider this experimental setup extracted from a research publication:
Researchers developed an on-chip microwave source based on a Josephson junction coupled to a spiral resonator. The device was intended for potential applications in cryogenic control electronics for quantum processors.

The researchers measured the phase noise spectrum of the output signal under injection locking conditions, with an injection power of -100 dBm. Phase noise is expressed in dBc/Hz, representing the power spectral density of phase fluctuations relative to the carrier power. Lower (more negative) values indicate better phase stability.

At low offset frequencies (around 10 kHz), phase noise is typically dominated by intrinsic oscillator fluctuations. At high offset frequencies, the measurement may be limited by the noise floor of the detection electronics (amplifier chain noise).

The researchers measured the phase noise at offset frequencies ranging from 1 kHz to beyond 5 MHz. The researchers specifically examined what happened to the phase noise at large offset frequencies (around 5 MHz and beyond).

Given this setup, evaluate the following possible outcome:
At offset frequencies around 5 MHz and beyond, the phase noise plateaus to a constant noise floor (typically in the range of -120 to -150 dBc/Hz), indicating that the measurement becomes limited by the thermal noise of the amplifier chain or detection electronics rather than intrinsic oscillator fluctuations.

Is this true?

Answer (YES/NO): YES